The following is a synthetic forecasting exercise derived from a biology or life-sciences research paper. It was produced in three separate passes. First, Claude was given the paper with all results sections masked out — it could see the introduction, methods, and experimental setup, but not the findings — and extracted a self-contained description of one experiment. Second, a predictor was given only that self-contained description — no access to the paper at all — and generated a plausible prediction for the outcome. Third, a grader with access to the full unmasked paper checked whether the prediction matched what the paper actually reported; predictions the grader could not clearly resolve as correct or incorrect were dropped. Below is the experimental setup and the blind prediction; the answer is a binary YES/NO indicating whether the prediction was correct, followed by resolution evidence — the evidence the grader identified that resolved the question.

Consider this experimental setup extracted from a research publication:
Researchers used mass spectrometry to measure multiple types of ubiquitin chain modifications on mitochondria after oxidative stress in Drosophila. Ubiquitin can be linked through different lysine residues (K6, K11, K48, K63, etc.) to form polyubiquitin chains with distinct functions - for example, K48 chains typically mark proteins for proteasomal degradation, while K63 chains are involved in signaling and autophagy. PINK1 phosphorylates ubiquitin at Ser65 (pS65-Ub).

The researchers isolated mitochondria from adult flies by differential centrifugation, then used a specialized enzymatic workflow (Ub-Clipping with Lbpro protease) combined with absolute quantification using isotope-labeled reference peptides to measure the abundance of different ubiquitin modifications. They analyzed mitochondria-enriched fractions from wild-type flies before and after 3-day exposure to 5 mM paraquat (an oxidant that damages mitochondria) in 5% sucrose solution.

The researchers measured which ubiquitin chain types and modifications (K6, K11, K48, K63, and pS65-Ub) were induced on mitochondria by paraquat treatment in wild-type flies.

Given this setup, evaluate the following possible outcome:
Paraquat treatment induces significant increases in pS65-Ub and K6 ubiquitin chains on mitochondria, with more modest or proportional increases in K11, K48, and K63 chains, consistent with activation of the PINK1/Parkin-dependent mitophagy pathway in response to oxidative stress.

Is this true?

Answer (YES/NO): NO